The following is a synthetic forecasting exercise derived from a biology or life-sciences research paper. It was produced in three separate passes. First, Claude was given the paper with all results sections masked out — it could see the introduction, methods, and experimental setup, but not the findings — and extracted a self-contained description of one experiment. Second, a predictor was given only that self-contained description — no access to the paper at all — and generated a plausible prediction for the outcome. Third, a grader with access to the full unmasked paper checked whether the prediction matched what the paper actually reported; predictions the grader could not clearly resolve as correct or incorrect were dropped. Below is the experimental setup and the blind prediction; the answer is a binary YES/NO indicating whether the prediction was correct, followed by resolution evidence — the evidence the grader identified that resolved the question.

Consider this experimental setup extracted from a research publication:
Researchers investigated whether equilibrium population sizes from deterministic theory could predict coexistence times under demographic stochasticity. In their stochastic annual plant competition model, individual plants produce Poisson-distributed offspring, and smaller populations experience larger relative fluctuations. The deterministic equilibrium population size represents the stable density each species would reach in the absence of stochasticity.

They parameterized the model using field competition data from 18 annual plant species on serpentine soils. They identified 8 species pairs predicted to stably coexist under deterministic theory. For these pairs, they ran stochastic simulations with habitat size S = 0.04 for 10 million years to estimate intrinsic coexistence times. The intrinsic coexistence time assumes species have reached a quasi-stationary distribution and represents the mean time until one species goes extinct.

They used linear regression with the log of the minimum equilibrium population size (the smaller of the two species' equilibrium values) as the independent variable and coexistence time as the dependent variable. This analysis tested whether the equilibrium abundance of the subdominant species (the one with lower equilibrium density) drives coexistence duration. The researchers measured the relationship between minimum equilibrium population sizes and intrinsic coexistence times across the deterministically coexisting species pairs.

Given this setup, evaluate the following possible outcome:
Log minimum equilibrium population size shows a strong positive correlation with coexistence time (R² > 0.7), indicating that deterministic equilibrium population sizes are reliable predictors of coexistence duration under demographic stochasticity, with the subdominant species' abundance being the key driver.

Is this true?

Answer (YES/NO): NO